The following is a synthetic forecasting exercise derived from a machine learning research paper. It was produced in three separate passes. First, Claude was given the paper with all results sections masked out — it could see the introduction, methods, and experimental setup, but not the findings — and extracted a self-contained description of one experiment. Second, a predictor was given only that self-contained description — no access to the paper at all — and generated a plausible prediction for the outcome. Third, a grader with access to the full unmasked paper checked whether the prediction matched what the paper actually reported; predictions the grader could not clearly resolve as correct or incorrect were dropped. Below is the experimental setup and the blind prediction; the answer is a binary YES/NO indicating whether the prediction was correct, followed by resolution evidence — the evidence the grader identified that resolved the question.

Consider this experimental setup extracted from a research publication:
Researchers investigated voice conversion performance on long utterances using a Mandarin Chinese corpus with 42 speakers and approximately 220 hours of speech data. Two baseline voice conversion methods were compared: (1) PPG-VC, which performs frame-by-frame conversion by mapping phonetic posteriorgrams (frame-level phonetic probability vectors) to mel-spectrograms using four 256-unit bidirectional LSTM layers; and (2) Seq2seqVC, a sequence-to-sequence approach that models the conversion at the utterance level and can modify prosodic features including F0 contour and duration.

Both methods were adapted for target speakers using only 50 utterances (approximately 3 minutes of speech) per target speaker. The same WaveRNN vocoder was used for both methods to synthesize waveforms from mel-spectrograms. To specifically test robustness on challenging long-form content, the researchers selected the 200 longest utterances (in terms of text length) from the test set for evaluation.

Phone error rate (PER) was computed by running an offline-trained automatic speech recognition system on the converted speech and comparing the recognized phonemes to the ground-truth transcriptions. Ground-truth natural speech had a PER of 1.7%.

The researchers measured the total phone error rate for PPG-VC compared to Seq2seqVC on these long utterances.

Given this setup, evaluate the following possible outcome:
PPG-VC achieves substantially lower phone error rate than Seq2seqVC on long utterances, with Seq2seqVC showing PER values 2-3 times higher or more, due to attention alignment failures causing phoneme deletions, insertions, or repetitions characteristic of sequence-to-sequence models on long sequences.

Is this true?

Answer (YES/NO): NO